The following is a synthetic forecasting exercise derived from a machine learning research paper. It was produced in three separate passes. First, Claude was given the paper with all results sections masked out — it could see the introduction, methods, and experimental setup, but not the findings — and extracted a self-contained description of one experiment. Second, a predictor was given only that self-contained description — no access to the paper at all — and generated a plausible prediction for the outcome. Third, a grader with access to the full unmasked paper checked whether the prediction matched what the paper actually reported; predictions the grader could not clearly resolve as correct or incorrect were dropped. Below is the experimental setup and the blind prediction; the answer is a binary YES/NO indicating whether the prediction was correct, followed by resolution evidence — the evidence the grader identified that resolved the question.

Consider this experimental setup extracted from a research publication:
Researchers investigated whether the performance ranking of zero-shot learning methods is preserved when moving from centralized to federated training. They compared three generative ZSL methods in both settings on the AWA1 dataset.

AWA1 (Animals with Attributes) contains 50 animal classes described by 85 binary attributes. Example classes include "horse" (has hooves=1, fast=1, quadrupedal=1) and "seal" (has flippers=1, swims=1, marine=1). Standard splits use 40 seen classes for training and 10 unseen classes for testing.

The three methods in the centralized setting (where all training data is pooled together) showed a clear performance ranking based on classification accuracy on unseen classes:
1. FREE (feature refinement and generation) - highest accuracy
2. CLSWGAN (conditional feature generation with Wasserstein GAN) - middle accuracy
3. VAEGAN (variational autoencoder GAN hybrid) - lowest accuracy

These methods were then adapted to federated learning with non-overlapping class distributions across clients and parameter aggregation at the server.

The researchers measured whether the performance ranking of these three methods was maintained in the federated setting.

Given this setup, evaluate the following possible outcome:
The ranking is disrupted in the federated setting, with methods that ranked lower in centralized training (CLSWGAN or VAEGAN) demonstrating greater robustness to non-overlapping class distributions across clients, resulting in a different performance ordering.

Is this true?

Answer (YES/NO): NO